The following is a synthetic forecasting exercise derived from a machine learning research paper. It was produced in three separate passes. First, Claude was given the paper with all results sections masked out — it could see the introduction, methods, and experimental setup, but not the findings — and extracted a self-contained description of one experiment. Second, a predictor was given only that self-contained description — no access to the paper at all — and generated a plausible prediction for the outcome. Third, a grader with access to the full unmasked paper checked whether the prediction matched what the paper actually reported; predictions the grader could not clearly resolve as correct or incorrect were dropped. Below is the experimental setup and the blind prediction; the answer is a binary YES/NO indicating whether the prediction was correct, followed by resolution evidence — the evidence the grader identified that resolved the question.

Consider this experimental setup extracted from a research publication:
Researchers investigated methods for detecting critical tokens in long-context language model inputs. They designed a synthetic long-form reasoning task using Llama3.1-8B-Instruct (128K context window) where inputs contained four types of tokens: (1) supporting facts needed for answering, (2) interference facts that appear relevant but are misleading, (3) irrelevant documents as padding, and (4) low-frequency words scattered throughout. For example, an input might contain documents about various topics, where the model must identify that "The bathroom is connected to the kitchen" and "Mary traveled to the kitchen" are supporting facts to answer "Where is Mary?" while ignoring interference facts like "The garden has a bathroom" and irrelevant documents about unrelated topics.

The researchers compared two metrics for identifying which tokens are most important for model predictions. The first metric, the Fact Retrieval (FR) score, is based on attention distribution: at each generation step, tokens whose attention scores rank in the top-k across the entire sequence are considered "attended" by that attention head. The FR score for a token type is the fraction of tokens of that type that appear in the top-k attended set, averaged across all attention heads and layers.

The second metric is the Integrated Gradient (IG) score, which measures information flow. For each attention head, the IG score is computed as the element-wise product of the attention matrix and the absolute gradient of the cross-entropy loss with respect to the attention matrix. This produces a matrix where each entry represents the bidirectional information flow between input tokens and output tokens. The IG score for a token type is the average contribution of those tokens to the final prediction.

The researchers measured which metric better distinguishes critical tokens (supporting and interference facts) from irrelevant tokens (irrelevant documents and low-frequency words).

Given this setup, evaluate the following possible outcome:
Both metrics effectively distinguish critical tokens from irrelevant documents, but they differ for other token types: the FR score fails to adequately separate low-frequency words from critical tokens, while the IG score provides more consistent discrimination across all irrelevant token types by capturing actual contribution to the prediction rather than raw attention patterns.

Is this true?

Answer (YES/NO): NO